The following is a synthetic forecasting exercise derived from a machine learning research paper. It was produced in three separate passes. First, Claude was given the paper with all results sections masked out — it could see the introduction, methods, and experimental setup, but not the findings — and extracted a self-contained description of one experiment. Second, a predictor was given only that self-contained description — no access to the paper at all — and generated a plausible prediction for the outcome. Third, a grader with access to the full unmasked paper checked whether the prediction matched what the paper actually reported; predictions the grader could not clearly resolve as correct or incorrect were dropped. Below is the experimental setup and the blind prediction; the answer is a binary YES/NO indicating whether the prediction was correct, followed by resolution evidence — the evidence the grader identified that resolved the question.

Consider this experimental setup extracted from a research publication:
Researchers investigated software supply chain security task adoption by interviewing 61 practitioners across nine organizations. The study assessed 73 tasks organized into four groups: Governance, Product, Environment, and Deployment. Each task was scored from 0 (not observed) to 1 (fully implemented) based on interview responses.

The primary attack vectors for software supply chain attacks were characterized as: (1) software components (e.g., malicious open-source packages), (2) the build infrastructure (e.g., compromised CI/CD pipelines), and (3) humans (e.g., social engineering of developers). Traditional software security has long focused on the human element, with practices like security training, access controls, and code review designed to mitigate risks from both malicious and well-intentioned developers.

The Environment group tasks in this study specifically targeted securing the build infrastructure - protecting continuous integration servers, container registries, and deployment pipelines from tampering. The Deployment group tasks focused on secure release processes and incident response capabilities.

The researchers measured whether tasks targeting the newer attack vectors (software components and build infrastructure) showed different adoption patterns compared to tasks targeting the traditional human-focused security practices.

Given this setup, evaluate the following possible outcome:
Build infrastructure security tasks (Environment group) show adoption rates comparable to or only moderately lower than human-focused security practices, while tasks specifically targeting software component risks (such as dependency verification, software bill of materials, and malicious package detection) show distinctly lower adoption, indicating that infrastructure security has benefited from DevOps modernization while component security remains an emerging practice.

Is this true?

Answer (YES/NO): NO